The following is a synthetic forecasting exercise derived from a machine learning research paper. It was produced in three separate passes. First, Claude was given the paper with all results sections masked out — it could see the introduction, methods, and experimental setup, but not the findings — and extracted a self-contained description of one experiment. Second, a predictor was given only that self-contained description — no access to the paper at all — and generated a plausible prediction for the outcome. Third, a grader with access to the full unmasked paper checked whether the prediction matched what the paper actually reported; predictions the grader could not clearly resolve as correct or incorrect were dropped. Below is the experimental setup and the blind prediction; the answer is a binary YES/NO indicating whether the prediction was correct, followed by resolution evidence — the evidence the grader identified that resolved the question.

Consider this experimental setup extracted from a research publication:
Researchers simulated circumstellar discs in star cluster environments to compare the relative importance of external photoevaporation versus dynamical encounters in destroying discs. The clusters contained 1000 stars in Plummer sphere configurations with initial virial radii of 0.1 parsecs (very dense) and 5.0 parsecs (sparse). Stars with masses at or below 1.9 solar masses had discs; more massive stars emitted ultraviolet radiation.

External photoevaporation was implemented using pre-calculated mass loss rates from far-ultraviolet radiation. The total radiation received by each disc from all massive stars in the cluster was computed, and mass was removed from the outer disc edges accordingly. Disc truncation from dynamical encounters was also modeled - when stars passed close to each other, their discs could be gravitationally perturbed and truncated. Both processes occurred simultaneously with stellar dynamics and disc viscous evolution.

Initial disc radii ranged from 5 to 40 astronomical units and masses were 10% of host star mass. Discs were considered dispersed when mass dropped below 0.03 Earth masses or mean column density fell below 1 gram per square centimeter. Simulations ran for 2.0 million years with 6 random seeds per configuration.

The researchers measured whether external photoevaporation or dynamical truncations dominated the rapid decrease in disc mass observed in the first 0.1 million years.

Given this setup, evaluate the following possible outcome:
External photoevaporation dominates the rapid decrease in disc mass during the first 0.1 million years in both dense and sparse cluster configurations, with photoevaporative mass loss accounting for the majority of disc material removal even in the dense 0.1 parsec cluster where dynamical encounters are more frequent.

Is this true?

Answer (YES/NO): YES